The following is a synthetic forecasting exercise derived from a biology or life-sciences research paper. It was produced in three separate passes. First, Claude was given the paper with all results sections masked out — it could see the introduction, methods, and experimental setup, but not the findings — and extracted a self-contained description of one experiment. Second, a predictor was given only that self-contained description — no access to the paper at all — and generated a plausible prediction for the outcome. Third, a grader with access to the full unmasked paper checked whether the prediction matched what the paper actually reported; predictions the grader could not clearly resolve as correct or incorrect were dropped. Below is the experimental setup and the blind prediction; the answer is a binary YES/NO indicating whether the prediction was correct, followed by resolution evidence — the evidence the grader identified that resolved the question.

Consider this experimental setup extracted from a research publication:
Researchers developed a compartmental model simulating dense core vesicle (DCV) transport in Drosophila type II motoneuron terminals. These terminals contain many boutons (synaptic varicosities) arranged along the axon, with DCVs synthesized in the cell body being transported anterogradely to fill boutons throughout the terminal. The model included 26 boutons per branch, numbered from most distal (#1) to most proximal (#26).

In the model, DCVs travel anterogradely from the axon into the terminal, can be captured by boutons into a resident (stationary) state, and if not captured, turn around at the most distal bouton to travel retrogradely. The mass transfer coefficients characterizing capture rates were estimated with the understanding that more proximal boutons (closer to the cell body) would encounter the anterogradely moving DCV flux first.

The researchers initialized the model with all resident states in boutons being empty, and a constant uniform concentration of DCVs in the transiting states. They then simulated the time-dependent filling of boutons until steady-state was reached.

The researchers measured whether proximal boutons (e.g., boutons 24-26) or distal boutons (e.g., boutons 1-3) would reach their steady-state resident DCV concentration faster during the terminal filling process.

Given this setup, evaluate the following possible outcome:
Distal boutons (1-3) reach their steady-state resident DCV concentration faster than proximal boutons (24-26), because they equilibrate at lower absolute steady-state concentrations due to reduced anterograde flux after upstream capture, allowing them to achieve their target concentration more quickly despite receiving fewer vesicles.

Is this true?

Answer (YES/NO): NO